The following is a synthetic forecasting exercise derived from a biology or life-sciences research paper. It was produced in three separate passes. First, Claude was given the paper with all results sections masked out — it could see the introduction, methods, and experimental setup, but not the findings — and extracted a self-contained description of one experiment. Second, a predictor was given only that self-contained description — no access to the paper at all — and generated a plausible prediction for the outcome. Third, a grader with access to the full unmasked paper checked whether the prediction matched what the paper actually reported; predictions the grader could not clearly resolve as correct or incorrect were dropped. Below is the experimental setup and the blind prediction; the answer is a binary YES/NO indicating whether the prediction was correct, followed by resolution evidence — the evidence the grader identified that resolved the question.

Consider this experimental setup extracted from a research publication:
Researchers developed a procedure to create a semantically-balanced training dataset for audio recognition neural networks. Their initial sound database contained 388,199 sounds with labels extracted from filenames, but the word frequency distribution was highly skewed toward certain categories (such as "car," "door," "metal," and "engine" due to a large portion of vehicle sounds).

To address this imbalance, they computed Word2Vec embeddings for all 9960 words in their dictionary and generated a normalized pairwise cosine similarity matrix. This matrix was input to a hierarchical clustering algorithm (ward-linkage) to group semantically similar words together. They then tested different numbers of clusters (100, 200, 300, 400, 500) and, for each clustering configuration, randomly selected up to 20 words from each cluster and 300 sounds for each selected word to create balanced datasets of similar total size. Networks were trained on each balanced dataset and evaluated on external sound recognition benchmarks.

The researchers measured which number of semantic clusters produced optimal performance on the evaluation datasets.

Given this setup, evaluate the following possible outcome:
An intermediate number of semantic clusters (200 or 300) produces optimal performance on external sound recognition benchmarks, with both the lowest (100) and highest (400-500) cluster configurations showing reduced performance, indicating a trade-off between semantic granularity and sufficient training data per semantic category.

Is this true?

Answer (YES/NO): YES